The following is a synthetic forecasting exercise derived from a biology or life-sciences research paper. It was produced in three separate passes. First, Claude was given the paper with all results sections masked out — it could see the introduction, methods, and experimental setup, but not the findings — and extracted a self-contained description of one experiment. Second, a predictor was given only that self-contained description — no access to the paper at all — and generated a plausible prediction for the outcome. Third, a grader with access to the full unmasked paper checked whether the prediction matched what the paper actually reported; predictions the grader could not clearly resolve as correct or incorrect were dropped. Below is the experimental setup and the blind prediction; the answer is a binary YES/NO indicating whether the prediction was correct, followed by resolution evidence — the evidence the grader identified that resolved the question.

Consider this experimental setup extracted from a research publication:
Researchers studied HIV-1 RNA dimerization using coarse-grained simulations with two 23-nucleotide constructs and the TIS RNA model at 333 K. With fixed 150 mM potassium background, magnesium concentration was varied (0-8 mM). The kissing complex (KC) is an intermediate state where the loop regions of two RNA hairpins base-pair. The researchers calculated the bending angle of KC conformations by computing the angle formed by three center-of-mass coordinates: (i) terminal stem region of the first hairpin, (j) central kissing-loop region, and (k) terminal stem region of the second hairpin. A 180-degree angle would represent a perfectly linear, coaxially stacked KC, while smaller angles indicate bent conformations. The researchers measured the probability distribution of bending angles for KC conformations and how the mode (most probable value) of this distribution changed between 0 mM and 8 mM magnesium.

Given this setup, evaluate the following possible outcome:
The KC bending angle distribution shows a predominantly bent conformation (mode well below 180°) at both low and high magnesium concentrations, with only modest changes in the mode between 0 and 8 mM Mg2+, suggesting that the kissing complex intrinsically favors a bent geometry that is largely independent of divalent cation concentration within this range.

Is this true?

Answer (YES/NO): YES